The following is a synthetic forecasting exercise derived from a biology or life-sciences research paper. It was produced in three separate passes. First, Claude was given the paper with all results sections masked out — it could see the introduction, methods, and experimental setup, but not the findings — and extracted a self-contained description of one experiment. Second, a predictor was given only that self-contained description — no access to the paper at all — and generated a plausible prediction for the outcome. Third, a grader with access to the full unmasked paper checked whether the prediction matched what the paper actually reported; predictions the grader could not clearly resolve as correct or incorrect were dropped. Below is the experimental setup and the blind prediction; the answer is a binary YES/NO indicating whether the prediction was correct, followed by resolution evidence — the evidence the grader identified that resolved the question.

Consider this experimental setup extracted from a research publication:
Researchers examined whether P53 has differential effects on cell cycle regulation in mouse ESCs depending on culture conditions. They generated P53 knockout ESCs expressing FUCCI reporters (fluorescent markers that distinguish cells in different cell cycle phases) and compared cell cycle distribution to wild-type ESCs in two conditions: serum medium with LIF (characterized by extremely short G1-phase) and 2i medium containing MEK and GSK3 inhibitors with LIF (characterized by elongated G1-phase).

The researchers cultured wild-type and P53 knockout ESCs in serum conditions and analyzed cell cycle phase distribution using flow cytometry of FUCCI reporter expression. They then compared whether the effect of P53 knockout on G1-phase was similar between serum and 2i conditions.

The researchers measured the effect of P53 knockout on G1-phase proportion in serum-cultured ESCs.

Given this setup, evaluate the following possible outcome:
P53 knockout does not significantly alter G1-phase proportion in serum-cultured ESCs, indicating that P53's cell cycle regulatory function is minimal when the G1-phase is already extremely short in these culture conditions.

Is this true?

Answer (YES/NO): YES